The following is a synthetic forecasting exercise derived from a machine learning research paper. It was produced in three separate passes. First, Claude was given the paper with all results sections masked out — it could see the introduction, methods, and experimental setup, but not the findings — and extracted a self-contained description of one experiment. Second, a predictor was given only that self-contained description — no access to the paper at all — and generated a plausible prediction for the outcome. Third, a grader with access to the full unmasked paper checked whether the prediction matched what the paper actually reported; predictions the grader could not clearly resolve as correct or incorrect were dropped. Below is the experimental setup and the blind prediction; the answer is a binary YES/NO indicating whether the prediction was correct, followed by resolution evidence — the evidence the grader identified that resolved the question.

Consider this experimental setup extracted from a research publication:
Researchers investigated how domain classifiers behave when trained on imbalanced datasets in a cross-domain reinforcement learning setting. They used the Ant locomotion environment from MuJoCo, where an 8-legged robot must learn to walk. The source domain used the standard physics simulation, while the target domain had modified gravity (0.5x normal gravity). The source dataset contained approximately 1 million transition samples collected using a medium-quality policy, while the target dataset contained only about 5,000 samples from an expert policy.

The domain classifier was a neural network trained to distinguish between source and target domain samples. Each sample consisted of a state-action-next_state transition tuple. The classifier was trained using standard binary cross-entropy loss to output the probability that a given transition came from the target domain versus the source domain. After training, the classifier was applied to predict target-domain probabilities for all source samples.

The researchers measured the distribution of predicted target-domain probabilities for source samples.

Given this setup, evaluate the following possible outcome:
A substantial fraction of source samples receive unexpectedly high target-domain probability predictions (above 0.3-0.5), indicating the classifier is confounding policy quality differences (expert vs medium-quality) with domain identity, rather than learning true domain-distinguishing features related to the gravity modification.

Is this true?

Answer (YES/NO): NO